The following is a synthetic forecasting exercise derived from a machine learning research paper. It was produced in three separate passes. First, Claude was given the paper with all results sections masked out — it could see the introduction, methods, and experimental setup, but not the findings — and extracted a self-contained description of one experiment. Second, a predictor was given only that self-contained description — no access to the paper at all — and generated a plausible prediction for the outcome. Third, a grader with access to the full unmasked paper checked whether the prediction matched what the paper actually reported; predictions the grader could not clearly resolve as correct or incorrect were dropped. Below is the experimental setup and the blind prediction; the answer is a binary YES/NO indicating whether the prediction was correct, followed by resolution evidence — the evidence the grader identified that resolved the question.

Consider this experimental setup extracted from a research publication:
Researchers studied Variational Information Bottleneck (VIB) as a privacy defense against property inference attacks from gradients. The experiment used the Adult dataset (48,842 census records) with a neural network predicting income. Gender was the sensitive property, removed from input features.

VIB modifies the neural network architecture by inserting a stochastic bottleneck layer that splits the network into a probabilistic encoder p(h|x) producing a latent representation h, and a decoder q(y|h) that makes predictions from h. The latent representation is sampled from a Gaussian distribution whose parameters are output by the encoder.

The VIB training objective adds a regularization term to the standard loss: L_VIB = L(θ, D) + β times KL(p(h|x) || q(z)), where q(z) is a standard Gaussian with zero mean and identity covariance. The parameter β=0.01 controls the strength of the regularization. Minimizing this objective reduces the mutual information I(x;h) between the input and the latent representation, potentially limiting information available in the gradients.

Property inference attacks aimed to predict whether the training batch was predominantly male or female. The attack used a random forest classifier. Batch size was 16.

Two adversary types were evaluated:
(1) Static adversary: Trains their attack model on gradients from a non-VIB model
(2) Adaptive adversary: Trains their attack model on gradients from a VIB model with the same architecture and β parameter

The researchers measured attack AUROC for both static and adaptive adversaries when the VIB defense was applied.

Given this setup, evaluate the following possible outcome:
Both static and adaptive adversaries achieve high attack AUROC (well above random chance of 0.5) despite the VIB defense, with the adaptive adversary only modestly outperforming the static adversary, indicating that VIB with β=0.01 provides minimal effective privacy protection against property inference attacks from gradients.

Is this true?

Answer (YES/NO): YES